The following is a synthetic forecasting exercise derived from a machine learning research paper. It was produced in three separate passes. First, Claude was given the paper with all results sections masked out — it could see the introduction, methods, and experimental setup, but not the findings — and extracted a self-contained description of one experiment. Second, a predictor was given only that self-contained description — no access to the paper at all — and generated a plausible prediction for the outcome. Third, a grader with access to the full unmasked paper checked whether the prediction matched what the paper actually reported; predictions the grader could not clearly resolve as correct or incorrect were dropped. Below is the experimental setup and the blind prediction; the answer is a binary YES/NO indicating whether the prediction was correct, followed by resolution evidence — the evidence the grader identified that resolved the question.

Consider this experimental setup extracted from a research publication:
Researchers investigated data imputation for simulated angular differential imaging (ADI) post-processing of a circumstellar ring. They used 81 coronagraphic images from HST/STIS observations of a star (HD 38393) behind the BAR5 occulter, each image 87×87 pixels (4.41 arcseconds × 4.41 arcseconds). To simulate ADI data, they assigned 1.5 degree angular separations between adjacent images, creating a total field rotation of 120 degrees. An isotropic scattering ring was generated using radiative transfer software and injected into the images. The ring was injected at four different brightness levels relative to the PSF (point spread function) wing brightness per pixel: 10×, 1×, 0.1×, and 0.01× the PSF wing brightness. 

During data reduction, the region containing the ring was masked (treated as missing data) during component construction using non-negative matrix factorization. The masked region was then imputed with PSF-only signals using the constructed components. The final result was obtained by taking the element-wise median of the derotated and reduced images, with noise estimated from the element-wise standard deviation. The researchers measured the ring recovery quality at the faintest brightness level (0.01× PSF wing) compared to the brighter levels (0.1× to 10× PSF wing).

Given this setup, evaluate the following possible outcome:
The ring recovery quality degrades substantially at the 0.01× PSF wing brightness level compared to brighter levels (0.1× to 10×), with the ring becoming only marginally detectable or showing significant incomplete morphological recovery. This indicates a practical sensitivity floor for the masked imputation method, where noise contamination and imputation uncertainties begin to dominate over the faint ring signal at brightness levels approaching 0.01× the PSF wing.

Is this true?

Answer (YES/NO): YES